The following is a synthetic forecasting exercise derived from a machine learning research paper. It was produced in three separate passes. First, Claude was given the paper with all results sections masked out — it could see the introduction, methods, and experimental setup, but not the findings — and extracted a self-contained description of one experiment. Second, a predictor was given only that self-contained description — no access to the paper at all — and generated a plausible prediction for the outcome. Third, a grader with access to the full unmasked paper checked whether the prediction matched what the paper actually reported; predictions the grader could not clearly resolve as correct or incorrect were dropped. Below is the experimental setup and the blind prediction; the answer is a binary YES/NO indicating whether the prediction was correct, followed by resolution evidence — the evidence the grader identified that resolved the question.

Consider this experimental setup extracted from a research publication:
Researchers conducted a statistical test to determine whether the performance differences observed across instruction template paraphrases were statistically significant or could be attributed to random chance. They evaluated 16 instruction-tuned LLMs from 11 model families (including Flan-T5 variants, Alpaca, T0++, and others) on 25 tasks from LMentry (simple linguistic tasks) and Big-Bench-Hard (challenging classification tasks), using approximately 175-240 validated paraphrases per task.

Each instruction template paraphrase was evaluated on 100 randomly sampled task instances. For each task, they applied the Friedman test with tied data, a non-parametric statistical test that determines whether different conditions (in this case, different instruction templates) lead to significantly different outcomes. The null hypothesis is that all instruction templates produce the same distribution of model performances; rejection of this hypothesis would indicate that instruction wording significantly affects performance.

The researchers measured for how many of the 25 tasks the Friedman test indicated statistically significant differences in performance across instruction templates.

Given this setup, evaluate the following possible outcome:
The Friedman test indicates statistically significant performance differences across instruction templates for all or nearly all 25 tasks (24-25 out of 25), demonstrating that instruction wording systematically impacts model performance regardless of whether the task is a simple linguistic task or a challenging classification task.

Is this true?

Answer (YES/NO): NO